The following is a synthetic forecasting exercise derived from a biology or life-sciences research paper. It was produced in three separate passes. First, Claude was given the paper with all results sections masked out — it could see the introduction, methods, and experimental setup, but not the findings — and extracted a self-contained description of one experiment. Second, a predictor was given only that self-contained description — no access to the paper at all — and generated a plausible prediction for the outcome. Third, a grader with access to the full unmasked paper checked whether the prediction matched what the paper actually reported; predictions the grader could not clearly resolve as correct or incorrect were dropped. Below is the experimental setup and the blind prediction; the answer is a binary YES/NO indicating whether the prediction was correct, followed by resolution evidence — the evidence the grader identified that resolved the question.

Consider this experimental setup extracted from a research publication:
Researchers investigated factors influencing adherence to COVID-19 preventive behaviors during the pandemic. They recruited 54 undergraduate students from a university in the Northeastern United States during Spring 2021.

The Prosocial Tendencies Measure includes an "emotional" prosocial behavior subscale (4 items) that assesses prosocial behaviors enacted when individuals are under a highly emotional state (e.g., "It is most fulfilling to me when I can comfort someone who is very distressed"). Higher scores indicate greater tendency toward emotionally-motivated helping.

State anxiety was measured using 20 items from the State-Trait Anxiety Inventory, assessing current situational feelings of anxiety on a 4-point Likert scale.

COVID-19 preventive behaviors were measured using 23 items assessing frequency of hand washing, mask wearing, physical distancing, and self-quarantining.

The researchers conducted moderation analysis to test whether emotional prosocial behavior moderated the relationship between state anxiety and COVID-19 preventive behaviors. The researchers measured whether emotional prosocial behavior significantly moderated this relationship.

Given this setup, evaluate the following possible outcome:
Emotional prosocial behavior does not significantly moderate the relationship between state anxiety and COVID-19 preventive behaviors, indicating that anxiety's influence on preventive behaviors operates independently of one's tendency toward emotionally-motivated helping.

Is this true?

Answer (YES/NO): YES